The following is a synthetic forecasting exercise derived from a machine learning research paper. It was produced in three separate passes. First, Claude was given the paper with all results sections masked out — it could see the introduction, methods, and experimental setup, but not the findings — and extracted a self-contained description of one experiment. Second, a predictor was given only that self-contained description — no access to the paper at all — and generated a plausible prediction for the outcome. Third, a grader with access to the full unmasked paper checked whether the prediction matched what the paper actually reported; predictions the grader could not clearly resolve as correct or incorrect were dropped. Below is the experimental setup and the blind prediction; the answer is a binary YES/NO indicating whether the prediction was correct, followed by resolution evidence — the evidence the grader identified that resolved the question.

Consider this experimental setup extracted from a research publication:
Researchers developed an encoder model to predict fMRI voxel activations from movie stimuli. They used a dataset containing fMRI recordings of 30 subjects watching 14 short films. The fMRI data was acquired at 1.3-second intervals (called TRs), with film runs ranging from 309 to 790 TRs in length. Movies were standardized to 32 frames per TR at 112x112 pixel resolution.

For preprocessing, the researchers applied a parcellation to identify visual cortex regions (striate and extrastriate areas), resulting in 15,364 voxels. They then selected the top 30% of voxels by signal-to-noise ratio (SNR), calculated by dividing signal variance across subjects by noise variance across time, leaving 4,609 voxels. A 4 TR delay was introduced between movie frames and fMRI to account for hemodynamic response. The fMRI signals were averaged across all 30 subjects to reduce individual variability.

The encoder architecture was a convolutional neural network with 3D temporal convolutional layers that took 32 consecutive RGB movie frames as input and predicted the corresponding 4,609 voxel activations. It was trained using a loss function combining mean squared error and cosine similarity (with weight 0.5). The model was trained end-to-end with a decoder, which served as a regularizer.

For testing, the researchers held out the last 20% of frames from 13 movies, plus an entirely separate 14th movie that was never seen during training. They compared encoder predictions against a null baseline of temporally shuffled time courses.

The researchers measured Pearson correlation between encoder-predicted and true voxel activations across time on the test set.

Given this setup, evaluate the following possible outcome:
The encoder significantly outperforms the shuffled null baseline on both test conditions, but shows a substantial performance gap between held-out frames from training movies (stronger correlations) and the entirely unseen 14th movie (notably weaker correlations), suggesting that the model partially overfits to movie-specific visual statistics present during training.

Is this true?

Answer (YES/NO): NO